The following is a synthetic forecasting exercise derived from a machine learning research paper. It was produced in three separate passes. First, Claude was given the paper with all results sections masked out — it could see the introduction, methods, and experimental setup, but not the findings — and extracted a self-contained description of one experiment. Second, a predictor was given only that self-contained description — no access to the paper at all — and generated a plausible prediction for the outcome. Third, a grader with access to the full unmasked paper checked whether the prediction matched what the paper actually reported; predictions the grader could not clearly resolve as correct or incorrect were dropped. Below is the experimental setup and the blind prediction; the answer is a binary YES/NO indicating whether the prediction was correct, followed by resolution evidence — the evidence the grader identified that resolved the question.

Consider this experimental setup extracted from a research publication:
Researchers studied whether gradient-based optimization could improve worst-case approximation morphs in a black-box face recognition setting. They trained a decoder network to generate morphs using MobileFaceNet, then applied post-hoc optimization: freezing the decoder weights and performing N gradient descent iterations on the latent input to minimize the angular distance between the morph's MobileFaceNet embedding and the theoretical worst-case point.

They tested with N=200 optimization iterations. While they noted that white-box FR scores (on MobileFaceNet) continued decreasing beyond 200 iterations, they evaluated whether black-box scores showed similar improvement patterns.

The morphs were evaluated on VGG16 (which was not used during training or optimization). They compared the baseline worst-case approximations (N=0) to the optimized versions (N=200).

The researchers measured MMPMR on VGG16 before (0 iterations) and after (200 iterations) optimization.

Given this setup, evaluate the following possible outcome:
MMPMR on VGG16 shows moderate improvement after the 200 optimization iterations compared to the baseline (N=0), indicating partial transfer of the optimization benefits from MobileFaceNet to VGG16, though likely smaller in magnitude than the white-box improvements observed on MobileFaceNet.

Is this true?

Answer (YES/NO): YES